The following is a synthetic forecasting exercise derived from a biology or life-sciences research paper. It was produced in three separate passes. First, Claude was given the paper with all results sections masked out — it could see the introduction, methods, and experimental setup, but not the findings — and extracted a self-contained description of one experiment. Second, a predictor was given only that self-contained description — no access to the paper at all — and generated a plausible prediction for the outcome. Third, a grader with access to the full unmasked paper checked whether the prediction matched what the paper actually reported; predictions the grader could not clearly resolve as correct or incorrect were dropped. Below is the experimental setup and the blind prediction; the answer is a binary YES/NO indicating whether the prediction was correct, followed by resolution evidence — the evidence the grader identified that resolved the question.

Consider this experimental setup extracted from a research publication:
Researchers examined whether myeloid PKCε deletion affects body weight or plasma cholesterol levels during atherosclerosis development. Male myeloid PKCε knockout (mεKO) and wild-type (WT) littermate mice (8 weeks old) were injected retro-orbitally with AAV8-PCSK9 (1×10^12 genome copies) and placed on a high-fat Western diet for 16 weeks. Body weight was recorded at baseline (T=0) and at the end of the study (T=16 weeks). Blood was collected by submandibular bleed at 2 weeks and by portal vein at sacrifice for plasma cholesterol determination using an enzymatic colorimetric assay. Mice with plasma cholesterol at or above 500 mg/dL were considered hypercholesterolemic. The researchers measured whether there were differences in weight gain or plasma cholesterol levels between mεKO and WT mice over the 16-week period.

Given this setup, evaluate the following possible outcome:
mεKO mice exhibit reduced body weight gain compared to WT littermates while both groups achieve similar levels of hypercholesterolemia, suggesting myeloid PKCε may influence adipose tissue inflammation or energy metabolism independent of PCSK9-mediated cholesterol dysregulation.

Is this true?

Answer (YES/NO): NO